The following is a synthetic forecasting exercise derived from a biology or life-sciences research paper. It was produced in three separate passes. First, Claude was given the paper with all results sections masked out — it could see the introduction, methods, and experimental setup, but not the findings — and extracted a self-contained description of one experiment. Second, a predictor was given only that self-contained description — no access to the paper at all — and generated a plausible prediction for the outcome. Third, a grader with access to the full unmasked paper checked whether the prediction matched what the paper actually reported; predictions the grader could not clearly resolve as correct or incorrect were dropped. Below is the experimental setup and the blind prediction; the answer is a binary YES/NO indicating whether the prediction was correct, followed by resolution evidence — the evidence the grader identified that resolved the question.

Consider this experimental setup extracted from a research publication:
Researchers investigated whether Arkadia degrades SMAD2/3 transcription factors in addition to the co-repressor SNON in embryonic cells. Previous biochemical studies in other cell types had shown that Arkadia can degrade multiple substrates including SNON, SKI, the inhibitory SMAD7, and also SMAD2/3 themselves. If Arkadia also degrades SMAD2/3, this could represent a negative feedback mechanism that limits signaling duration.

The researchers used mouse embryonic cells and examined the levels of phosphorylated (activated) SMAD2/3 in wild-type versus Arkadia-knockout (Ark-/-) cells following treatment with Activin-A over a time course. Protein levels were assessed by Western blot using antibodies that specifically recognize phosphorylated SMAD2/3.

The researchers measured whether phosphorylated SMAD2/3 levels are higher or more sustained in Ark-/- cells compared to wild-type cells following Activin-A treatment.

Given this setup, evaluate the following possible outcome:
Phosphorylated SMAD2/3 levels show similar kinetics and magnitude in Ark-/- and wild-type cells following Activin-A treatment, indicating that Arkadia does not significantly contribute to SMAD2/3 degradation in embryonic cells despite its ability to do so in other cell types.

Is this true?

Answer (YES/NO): NO